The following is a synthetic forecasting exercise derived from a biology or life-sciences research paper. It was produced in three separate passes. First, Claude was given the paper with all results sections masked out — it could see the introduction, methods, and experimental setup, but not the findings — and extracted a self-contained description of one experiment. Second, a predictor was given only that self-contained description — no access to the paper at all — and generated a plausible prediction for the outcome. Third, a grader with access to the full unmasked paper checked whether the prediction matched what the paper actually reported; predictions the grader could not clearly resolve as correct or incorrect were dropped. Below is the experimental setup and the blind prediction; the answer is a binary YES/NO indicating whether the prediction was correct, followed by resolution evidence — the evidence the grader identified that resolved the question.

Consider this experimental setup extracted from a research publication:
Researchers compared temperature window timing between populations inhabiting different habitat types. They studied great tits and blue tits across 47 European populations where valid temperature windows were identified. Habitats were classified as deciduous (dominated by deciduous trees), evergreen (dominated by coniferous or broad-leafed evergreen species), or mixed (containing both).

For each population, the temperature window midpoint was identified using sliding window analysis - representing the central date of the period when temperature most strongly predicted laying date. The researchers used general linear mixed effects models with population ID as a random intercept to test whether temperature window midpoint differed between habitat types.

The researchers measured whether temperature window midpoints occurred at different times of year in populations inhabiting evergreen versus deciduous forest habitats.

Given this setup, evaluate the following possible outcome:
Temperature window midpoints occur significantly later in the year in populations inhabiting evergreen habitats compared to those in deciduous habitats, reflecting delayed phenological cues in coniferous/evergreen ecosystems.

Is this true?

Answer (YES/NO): NO